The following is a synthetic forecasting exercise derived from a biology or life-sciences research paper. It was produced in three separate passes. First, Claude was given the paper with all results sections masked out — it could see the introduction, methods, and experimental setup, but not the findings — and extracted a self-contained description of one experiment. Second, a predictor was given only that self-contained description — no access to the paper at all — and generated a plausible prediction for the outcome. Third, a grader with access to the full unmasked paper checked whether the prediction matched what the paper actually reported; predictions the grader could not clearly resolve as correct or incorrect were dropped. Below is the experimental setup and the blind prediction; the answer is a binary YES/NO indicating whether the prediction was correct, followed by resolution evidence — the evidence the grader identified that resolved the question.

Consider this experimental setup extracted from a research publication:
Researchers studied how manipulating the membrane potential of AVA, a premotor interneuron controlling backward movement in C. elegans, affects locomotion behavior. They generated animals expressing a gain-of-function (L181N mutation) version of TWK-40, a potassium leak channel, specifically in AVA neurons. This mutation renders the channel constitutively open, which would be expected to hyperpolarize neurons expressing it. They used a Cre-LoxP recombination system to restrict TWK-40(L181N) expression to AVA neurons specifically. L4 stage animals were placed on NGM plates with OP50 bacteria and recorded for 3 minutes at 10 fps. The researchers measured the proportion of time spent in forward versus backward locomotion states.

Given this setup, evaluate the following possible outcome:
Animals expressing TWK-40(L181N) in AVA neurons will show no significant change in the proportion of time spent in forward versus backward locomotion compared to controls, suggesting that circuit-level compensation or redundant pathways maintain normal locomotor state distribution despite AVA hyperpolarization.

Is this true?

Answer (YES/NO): NO